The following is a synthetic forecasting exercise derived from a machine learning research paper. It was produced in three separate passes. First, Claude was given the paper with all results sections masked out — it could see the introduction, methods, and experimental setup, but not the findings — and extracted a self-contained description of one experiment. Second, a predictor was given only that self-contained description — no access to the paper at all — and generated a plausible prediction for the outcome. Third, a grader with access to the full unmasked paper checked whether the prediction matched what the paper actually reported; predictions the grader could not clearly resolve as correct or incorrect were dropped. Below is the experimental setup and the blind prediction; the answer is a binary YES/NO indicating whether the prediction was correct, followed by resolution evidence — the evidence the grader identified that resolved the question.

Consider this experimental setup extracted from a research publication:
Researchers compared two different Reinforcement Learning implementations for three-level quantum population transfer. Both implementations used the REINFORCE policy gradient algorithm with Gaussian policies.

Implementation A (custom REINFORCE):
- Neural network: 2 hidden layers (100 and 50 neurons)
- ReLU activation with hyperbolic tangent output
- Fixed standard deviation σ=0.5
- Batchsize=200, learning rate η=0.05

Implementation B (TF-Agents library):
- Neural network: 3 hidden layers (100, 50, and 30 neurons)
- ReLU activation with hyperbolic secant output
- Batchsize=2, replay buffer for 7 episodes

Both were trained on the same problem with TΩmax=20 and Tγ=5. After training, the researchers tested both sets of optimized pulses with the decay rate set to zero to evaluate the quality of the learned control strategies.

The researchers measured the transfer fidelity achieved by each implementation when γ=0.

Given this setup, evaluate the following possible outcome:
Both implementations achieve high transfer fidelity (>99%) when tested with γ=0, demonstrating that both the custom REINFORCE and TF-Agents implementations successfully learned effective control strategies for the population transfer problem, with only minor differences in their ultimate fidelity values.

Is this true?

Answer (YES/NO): YES